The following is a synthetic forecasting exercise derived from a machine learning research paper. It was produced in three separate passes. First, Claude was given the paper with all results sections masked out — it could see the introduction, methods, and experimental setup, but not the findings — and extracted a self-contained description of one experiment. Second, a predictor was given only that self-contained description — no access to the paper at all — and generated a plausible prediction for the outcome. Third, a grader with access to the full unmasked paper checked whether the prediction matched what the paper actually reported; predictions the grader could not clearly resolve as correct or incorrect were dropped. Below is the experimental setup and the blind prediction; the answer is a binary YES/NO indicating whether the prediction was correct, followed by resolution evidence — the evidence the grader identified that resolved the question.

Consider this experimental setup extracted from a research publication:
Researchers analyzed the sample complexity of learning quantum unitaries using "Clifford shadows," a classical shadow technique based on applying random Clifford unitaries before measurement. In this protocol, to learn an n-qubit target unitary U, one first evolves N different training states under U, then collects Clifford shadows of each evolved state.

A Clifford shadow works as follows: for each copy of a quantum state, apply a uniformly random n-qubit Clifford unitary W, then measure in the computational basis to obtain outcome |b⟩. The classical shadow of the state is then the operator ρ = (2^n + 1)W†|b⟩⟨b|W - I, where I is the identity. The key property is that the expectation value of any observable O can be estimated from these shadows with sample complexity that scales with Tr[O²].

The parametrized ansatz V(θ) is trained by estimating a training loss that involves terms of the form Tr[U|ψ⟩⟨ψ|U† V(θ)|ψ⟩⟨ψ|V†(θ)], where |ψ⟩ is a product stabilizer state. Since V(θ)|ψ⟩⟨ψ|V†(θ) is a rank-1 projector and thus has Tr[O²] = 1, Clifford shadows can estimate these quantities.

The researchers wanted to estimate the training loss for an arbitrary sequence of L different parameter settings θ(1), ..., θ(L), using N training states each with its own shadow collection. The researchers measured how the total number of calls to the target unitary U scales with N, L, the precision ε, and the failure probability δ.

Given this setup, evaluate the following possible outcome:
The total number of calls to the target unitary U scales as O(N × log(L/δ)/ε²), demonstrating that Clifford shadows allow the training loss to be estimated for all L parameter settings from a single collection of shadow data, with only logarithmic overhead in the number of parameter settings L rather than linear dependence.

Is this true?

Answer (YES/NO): NO